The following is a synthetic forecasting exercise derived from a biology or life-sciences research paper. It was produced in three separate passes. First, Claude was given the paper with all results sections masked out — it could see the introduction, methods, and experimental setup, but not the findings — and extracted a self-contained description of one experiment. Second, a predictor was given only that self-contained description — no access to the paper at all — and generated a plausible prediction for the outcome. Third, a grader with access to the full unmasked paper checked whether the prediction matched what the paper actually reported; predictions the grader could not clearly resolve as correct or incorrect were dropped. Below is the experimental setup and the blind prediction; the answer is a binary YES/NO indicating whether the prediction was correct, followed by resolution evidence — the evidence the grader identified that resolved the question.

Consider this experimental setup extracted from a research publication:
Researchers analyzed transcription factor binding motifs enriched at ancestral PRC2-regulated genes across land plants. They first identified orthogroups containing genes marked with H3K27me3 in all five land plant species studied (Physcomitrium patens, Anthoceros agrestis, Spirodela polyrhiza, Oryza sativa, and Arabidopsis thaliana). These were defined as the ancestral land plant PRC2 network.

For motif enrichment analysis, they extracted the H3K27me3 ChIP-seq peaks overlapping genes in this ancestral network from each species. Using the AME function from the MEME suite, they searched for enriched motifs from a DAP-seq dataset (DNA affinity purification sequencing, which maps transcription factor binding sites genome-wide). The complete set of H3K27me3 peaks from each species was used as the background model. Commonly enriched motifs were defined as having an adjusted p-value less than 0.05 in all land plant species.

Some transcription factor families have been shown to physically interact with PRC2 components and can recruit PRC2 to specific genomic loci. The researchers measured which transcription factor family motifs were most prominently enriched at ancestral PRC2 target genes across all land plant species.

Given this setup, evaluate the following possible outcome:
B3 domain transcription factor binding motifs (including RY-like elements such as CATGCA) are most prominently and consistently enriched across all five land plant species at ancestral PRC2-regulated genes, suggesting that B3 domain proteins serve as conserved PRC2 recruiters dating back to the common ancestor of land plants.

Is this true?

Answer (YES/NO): NO